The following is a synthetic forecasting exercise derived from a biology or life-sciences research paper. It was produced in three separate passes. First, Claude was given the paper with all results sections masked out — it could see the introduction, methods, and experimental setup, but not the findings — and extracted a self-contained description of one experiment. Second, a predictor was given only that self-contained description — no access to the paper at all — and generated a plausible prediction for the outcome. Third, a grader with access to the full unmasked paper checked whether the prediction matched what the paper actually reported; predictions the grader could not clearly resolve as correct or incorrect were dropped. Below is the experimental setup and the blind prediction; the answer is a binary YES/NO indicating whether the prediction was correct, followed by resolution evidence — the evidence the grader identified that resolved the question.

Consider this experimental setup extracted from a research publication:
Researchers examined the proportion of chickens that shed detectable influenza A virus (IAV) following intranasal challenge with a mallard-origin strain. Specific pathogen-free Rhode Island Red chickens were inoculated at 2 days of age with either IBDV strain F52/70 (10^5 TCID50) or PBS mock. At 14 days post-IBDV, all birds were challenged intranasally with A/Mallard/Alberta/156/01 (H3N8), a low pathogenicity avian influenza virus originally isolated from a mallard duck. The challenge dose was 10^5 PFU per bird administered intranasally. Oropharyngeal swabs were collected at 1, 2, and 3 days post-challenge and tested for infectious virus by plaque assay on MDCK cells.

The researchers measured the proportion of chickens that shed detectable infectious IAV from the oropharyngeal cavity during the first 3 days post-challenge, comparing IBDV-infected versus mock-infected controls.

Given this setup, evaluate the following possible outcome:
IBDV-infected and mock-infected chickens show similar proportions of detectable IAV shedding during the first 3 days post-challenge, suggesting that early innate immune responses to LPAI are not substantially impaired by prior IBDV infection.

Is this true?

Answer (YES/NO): YES